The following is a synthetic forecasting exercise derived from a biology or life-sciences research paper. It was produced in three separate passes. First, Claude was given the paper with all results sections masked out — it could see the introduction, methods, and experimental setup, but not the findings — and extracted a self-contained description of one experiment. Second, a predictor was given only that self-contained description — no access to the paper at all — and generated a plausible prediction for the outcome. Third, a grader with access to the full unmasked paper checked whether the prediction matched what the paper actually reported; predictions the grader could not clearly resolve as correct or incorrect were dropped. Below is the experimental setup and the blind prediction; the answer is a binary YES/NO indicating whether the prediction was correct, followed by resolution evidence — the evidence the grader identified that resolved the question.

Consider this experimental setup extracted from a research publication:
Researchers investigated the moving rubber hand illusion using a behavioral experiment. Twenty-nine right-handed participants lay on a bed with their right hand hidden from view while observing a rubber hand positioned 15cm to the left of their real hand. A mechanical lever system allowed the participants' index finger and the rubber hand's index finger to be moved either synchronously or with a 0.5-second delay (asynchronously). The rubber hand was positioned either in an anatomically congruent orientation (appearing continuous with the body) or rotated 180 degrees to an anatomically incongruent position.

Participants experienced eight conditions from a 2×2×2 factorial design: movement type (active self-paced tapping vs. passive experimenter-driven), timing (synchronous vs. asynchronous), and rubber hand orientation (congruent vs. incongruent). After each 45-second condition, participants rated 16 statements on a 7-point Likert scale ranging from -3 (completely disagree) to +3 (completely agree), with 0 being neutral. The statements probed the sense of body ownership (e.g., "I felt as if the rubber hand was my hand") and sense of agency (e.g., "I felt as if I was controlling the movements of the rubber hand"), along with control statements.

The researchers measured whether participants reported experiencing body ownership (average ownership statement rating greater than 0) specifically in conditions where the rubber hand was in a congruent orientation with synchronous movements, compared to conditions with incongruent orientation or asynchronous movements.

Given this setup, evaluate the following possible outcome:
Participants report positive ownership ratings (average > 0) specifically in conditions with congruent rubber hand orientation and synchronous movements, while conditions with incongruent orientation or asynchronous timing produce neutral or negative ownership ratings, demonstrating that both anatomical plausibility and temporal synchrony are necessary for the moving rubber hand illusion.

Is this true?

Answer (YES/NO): YES